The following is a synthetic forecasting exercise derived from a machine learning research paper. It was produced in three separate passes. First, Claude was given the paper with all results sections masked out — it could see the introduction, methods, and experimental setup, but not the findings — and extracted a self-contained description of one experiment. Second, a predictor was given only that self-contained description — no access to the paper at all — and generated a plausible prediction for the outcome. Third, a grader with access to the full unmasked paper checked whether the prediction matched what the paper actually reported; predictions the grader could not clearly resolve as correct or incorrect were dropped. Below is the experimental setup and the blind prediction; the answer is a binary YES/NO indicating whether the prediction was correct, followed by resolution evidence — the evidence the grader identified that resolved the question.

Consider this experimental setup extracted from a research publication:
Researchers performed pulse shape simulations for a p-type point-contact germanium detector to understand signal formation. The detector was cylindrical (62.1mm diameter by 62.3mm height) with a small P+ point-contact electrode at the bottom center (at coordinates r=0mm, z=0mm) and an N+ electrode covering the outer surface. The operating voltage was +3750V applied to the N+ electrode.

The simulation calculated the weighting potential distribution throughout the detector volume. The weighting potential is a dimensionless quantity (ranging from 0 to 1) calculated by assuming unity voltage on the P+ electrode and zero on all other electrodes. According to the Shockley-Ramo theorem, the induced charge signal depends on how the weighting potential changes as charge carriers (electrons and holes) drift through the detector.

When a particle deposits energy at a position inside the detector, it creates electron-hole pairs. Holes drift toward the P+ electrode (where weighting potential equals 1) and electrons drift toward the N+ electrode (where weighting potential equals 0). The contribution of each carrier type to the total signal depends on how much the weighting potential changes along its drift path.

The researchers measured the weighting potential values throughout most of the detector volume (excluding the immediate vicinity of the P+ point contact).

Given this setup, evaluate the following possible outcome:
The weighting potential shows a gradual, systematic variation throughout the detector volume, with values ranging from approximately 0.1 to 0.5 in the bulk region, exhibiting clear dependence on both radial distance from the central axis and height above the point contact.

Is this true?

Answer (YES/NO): NO